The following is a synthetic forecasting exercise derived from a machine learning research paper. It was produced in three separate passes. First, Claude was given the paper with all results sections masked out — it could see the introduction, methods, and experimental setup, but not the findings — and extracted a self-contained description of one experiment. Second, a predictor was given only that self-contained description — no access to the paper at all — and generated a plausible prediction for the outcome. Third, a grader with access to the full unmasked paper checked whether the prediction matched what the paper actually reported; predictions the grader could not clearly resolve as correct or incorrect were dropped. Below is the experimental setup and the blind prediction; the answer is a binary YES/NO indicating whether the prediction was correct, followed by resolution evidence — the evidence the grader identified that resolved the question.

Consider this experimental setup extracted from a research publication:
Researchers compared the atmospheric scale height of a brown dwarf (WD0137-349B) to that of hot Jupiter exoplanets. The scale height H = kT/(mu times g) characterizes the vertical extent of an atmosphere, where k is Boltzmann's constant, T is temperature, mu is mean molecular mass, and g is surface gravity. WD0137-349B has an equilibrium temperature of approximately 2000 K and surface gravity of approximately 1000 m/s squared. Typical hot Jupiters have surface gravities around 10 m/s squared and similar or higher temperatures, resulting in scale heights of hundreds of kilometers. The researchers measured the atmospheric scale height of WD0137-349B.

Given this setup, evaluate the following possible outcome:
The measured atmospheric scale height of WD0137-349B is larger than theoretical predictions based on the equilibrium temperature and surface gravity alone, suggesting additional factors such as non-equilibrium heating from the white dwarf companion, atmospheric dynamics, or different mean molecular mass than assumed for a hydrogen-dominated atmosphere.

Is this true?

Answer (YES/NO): NO